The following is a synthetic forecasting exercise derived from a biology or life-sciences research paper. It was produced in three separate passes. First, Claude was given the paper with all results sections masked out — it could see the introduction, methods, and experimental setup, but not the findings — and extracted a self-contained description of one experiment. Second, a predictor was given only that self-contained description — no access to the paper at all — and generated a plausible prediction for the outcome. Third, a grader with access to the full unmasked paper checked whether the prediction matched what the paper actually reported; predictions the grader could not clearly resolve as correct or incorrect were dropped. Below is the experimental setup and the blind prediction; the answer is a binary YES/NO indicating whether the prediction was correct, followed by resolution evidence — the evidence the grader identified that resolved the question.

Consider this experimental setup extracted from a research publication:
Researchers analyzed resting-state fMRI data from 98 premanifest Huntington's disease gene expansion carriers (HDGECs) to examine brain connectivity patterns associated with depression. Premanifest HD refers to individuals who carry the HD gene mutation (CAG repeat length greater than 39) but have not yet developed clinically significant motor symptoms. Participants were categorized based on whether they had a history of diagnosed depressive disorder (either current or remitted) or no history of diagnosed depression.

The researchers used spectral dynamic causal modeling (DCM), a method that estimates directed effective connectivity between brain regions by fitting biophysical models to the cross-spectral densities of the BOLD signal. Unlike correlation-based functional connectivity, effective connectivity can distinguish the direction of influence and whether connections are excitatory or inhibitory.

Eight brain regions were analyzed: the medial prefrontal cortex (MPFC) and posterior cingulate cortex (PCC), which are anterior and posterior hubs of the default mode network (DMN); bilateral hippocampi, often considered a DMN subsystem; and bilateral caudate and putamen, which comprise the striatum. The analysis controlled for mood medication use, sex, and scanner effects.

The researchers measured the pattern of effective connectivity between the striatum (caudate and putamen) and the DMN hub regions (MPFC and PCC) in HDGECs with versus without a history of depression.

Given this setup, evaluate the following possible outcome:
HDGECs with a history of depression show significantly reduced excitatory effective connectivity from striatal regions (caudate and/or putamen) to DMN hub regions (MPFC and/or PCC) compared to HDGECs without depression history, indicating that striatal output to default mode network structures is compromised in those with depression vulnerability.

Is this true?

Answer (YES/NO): NO